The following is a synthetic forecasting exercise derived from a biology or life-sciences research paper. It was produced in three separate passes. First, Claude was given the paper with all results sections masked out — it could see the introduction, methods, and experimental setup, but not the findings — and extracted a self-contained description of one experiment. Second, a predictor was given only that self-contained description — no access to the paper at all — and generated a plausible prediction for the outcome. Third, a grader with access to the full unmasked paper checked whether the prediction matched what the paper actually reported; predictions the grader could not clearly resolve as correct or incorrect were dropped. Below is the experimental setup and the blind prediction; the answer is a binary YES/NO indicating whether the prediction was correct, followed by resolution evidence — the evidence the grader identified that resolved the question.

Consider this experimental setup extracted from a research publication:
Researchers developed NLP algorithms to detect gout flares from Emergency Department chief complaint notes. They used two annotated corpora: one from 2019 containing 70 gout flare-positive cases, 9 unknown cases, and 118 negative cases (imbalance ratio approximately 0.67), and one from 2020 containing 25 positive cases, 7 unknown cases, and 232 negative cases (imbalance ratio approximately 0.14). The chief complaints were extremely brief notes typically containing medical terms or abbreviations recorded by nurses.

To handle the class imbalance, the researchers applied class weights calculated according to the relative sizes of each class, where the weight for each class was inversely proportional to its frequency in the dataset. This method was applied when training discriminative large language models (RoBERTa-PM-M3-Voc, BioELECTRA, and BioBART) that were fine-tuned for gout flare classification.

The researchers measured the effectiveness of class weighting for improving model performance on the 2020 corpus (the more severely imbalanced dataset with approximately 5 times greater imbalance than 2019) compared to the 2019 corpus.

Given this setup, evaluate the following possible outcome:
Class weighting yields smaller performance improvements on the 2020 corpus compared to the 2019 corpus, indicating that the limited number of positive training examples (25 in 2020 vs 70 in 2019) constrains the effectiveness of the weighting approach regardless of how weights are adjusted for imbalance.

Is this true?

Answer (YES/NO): NO